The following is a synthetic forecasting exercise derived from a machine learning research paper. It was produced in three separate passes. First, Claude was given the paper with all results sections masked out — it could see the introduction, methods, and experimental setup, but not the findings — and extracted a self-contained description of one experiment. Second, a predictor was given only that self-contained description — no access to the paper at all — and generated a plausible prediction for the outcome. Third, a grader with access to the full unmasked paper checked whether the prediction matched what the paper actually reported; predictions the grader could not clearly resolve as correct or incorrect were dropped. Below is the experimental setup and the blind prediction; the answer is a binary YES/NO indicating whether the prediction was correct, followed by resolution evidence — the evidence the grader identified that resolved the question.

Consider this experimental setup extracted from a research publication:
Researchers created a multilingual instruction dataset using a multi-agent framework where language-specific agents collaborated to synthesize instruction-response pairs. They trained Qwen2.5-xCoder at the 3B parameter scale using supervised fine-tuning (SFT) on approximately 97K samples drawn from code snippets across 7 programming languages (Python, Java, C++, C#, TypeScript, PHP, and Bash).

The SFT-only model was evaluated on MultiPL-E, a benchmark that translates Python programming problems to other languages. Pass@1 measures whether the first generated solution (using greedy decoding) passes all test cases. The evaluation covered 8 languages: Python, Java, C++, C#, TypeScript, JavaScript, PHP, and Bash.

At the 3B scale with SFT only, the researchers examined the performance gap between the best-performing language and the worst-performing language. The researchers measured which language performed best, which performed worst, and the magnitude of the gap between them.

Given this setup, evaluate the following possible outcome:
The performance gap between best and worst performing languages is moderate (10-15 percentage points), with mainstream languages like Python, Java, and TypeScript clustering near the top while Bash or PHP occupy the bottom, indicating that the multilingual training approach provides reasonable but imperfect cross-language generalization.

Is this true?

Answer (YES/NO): NO